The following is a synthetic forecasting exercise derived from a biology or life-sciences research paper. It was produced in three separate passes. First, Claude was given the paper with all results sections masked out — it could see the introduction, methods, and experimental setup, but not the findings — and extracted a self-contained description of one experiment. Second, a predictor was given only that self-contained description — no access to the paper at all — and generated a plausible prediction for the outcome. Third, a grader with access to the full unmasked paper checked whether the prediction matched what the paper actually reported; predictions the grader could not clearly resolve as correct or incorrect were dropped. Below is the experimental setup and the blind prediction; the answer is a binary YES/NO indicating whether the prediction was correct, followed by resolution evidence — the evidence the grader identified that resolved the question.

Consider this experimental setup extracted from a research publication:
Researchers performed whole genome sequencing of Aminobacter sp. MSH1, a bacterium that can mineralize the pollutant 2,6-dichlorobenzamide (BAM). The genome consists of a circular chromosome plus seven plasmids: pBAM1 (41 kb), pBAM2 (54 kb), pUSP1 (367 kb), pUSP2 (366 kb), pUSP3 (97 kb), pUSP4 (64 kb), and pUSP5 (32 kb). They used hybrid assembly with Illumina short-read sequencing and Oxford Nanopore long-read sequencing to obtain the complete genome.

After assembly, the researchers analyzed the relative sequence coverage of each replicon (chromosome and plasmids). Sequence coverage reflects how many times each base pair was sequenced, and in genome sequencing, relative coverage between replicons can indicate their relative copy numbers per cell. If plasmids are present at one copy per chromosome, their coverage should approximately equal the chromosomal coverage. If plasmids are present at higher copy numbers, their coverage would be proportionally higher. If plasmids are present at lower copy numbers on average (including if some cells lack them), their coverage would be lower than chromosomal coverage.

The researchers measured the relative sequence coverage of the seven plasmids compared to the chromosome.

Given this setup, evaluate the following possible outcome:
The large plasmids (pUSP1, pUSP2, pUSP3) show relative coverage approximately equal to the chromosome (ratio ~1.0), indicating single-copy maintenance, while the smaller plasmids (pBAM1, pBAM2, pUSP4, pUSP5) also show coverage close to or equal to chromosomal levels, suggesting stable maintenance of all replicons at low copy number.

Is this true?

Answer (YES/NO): NO